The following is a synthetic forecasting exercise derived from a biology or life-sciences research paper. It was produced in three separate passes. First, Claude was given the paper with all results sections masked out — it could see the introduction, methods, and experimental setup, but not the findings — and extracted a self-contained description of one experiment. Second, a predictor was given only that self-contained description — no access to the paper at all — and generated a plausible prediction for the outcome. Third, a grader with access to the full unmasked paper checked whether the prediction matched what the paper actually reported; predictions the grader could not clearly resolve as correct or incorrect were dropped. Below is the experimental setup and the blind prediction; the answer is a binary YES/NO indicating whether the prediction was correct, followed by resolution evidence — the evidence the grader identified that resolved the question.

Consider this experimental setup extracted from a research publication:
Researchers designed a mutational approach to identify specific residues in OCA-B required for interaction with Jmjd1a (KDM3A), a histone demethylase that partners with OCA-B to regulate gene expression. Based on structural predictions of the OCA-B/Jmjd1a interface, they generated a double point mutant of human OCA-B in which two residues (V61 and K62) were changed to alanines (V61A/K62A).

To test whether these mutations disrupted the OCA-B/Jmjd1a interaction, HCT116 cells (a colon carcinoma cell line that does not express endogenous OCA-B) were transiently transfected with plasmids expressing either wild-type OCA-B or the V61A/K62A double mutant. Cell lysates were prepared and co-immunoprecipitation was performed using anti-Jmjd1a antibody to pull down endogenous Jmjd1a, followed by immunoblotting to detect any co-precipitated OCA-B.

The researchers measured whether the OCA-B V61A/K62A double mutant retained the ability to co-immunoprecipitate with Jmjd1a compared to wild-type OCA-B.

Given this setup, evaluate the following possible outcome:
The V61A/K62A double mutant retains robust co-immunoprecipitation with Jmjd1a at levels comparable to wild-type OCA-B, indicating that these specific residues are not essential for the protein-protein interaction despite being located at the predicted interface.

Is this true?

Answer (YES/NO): NO